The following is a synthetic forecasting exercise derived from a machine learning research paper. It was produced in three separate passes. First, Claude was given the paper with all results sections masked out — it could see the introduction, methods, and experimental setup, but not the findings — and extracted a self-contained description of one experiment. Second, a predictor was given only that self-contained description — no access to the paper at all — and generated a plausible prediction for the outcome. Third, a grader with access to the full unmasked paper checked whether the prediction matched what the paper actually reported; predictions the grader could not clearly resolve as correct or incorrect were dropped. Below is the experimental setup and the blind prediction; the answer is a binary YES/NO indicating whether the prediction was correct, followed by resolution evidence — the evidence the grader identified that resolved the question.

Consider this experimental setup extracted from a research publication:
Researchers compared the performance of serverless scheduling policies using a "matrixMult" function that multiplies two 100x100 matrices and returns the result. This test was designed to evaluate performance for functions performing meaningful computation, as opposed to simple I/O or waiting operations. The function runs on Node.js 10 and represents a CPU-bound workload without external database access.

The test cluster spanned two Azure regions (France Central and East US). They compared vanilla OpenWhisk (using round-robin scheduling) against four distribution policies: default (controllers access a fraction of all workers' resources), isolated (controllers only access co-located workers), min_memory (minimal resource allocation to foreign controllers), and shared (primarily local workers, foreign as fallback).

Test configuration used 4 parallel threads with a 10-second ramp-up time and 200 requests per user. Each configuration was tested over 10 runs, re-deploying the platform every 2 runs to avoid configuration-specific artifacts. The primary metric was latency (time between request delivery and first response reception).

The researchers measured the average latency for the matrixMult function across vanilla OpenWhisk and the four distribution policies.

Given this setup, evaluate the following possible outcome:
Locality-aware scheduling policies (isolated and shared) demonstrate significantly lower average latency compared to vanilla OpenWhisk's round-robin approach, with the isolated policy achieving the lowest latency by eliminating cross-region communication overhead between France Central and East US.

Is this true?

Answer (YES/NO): NO